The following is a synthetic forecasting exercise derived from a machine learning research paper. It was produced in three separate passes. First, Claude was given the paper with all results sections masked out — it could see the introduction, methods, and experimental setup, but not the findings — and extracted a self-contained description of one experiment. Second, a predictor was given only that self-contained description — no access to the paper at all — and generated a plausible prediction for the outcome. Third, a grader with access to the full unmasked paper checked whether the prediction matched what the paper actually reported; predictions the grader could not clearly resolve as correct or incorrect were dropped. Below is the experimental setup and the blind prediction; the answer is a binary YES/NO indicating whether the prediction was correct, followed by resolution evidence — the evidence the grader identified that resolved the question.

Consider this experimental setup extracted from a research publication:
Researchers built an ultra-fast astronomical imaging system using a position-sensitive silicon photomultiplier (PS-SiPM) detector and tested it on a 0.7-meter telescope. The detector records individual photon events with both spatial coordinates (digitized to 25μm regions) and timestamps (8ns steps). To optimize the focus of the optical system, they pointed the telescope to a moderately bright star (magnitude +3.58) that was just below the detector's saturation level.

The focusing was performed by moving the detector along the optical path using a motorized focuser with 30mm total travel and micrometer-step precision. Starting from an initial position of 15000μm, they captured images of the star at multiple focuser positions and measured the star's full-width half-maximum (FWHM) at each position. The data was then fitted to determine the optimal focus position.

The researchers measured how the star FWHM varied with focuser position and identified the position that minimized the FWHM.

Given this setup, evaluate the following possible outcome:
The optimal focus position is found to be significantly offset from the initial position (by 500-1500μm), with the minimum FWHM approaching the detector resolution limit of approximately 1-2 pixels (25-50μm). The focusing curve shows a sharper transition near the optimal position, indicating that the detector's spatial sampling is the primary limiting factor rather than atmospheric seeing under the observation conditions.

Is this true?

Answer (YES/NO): NO